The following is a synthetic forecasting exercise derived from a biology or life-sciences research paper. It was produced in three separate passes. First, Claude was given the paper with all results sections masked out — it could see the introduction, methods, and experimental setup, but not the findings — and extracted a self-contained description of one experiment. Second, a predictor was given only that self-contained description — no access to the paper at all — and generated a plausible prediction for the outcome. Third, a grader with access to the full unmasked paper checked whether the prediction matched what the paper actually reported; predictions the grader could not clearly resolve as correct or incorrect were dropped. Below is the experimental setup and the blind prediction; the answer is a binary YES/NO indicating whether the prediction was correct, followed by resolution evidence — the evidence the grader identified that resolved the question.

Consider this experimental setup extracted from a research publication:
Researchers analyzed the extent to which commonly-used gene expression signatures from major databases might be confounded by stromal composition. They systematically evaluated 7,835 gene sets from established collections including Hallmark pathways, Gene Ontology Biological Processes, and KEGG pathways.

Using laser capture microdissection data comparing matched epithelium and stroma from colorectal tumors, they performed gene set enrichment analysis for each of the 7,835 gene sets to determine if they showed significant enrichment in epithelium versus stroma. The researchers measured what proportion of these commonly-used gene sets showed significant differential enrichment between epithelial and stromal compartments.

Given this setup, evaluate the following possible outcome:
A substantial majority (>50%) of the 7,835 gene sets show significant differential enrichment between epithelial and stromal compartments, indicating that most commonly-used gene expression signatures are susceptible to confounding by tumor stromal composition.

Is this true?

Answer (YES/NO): NO